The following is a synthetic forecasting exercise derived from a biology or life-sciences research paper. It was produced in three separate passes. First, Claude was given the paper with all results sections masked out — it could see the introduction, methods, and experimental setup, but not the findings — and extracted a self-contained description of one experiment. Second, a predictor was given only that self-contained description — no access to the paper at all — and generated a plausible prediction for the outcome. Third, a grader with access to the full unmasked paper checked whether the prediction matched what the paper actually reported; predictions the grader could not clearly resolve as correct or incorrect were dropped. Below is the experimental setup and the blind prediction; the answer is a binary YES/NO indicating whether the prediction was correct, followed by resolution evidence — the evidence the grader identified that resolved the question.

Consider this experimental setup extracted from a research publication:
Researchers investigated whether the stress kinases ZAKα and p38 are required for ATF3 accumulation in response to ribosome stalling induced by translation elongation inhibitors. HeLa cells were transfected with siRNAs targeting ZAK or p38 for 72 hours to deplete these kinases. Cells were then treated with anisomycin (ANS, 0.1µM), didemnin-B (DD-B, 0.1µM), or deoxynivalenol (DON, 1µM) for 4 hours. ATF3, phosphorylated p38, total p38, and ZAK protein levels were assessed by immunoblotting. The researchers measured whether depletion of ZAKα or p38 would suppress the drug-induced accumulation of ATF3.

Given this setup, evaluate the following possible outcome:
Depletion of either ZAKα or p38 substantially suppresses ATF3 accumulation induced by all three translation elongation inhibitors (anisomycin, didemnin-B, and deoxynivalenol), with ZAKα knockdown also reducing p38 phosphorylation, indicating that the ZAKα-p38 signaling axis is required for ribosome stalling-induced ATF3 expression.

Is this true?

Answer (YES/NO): YES